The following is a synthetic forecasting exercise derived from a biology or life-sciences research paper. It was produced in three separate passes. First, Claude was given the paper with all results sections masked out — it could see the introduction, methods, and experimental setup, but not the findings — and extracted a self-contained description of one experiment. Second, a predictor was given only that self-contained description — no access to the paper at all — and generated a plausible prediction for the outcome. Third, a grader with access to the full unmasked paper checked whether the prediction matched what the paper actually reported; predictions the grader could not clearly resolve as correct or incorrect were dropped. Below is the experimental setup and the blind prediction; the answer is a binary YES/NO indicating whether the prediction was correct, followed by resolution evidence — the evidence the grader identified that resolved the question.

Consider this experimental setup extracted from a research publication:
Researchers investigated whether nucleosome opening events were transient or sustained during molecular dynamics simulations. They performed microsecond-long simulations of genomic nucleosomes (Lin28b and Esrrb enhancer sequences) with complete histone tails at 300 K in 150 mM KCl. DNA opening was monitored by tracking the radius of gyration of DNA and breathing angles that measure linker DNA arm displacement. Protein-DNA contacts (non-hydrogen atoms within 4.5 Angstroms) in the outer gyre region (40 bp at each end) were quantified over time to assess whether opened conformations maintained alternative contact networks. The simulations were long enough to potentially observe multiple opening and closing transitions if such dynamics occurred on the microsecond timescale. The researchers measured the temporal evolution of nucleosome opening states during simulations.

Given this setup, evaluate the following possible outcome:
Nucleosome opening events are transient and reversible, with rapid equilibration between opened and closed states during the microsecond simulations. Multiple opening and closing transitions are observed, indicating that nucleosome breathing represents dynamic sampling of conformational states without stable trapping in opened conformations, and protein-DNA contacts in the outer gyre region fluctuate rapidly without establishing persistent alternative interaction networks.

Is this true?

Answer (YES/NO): NO